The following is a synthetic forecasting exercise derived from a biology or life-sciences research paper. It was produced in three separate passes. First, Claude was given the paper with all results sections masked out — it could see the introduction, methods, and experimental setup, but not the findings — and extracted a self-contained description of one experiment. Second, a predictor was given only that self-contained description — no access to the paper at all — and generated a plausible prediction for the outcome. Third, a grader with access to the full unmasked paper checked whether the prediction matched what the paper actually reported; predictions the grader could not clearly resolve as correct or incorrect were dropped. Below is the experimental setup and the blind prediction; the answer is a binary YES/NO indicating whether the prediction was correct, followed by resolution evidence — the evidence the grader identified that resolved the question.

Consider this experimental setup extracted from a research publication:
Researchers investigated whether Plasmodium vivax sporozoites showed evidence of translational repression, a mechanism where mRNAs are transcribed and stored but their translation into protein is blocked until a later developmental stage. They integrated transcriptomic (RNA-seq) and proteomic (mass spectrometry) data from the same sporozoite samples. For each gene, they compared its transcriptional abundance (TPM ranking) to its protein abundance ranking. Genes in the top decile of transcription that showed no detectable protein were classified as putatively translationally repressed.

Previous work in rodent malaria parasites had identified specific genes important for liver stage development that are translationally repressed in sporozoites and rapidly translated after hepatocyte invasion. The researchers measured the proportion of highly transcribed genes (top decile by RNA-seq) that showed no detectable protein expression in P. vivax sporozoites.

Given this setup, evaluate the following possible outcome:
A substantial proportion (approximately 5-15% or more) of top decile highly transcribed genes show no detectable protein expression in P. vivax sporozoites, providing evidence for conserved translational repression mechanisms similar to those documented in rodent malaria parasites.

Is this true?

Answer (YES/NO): YES